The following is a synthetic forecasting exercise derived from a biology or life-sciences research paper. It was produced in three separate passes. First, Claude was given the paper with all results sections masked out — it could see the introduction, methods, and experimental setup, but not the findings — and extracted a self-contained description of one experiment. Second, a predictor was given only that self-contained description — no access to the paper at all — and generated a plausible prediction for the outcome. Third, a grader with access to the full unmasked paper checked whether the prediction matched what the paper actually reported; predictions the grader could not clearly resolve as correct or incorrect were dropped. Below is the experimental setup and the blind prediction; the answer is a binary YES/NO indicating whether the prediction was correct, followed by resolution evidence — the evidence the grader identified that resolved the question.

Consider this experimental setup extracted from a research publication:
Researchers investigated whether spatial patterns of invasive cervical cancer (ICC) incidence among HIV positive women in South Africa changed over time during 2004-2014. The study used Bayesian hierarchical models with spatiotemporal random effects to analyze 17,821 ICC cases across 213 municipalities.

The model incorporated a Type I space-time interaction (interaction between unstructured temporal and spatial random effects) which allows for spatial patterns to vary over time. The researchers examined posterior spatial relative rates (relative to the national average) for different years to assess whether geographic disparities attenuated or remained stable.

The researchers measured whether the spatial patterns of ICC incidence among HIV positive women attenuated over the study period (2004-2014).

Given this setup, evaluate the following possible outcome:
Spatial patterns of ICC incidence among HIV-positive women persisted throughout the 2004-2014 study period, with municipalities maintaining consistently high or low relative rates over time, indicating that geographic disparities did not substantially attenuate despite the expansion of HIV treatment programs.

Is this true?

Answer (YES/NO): YES